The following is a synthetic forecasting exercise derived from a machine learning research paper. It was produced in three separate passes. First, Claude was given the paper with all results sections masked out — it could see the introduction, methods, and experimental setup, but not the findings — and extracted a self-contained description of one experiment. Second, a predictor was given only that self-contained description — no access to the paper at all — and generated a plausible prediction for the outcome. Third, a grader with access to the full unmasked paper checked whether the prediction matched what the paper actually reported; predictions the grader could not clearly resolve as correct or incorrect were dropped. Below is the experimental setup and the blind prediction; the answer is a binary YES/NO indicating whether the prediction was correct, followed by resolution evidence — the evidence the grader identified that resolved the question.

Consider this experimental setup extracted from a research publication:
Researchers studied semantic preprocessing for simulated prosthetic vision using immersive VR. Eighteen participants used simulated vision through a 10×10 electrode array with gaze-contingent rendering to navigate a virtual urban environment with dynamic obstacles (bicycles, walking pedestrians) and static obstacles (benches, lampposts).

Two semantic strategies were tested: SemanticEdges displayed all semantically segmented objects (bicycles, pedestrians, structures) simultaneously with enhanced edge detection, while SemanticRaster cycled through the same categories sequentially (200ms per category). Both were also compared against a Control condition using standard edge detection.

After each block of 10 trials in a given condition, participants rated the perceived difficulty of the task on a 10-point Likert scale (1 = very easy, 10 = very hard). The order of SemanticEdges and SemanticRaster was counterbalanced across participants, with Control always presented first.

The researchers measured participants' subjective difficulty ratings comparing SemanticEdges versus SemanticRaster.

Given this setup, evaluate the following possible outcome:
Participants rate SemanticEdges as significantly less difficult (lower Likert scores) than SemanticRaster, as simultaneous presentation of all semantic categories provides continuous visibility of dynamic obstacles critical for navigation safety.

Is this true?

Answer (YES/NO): NO